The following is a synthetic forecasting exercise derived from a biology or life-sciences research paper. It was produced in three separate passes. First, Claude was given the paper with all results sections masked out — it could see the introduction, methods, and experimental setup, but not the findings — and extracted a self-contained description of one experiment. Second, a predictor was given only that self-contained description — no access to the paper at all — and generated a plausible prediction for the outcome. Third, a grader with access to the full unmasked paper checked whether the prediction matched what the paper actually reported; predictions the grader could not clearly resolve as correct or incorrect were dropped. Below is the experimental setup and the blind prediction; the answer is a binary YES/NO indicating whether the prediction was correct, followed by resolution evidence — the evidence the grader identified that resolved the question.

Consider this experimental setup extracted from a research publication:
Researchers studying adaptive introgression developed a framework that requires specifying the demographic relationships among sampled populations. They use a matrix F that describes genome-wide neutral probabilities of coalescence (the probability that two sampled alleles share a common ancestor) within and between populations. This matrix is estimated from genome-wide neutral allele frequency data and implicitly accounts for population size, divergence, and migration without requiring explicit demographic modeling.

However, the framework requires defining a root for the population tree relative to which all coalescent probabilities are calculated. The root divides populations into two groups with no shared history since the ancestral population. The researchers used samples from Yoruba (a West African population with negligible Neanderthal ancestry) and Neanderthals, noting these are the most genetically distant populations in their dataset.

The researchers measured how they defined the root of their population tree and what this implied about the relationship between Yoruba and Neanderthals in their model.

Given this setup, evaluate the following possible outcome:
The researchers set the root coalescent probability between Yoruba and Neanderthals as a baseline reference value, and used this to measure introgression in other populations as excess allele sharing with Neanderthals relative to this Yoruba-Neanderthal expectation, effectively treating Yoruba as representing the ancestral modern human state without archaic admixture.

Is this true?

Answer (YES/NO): NO